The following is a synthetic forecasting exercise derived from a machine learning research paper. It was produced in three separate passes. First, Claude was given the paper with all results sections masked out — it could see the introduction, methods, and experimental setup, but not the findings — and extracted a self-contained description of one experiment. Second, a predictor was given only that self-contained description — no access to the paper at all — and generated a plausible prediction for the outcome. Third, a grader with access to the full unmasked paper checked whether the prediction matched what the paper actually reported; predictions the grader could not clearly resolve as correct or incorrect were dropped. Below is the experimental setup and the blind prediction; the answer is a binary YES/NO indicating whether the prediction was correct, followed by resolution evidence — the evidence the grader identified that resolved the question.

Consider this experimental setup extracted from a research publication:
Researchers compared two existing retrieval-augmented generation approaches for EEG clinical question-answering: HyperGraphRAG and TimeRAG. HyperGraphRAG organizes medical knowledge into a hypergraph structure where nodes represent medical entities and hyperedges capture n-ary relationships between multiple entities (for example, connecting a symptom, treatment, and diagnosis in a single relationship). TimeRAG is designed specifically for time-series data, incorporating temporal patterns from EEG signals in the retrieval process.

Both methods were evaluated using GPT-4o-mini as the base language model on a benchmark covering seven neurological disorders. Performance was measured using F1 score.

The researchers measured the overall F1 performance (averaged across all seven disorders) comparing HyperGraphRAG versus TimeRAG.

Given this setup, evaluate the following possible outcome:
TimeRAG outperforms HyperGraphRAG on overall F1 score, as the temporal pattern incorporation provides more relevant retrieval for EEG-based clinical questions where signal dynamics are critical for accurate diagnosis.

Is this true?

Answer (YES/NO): NO